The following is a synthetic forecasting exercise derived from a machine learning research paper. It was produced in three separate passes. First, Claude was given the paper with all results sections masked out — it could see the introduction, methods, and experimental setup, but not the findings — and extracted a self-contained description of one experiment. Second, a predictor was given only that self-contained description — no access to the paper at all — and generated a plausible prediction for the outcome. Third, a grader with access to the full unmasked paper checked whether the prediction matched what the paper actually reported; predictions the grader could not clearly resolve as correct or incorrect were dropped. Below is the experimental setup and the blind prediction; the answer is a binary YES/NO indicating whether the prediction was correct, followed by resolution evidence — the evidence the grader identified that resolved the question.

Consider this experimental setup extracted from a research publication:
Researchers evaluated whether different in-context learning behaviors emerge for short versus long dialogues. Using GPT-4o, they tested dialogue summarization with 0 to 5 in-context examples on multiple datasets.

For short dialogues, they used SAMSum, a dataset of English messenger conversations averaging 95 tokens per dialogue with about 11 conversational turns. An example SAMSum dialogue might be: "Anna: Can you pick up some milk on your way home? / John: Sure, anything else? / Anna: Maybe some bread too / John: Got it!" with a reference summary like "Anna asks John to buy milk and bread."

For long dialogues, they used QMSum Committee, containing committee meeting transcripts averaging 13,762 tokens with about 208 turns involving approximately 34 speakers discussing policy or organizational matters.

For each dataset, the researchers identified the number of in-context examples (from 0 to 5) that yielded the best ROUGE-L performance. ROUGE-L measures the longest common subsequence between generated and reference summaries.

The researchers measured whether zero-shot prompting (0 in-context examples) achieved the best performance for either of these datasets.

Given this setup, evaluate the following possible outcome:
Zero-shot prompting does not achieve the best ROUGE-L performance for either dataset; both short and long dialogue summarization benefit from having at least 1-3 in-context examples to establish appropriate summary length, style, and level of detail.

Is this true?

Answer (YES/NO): NO